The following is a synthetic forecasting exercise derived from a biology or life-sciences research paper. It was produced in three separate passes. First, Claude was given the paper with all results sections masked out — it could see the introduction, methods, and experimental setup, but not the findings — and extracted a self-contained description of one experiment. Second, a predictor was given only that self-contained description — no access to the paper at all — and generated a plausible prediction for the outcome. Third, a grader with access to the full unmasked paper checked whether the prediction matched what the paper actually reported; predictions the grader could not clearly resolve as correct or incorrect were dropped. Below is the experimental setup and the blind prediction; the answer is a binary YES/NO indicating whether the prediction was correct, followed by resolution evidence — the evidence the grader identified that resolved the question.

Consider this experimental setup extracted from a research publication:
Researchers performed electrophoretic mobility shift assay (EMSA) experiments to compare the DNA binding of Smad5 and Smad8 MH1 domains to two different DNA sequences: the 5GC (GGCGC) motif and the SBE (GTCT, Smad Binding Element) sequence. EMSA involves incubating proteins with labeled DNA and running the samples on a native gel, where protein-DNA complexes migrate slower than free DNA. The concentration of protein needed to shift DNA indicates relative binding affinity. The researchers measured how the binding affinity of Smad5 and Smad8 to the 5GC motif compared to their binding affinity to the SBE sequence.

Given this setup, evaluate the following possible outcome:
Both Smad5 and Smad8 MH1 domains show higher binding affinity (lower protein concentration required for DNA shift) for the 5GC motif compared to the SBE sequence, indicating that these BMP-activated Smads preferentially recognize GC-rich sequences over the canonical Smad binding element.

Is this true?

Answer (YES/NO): NO